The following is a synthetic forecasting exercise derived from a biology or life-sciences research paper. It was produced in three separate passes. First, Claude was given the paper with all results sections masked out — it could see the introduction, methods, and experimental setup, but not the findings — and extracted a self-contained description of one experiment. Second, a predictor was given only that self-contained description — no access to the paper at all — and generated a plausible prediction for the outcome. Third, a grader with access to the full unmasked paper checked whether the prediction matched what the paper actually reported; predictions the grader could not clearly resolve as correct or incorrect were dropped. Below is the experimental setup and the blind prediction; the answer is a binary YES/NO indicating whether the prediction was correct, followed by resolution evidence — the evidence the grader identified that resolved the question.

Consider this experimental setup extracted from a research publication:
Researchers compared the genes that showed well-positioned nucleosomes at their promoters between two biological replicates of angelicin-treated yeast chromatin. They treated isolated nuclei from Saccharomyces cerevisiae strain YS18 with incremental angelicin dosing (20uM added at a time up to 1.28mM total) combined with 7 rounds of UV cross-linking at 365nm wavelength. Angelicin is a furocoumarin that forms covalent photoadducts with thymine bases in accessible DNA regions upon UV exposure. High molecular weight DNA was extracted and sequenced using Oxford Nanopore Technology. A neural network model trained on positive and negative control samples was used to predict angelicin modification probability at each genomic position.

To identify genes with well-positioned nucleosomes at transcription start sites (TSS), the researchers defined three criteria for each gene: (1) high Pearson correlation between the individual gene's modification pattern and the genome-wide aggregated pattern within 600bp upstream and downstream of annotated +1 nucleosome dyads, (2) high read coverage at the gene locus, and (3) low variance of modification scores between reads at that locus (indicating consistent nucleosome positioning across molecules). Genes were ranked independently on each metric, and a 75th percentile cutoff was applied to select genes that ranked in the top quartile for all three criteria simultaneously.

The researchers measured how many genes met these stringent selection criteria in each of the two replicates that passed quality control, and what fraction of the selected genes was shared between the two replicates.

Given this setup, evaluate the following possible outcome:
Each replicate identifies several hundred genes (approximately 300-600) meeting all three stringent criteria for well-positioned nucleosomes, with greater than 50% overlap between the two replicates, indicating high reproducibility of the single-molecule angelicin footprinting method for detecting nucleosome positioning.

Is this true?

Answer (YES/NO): NO